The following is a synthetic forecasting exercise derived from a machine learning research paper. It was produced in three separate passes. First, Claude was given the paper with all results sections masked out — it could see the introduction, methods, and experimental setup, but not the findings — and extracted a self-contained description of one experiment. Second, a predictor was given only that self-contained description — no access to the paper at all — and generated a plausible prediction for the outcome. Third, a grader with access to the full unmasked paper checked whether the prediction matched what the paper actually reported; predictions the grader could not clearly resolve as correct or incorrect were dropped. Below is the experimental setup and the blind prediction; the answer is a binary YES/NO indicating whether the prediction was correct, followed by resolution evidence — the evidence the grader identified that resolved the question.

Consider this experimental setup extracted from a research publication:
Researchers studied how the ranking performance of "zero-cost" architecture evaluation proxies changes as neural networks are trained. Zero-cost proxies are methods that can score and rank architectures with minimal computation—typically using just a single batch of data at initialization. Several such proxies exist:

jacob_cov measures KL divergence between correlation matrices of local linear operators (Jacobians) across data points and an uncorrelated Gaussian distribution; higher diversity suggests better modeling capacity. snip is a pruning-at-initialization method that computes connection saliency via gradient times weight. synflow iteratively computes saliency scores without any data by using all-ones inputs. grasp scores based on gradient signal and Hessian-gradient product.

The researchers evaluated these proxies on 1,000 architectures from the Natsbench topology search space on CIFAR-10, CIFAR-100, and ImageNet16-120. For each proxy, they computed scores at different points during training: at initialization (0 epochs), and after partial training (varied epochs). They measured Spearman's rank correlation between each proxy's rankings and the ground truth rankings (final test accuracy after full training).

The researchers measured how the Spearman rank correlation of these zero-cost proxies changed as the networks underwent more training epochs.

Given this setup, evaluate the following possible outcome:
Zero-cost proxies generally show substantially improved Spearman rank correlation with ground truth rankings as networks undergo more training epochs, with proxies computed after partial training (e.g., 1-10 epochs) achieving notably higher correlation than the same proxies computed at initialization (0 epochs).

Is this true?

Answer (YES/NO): NO